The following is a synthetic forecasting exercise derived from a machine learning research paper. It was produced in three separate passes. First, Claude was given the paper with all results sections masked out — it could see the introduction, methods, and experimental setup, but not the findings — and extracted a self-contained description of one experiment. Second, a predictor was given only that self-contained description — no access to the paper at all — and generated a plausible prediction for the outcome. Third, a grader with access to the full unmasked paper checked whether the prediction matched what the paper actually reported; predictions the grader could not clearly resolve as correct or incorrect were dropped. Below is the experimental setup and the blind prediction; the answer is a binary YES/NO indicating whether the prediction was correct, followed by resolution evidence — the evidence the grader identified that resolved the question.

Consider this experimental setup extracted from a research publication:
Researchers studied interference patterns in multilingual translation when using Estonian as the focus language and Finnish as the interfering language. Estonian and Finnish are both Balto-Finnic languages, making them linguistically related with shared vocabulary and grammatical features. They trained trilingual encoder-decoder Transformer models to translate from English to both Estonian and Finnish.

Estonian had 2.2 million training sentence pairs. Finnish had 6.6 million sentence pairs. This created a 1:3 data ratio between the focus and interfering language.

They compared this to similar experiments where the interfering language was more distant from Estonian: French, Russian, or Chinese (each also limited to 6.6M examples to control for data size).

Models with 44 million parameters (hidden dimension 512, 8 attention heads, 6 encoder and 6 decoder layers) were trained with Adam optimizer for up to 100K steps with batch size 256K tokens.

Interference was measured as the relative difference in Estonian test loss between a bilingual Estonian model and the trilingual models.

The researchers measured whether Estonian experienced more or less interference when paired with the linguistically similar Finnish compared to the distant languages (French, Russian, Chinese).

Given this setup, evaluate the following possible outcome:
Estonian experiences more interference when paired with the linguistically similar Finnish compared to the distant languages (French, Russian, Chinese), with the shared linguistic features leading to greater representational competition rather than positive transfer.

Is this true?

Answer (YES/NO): NO